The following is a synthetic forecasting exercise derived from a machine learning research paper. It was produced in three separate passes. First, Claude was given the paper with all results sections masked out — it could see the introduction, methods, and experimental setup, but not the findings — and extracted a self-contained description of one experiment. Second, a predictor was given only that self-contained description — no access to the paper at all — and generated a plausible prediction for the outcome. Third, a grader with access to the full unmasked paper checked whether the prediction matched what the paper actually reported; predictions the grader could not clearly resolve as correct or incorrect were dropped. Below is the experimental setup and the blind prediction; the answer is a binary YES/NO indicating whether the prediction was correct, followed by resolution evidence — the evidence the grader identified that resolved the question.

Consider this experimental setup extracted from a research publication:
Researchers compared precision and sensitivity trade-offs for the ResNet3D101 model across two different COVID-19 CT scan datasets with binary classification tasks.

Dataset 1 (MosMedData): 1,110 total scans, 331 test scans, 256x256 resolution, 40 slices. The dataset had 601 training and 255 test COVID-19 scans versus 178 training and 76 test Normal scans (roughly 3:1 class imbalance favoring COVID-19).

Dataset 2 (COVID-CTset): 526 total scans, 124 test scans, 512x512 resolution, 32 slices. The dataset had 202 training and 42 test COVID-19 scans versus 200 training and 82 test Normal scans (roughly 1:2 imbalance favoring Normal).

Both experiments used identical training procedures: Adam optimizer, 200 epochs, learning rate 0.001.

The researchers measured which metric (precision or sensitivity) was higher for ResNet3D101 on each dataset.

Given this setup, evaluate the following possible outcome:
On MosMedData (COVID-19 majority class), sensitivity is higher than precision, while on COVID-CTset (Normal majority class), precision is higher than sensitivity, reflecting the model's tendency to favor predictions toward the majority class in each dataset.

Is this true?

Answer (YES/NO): NO